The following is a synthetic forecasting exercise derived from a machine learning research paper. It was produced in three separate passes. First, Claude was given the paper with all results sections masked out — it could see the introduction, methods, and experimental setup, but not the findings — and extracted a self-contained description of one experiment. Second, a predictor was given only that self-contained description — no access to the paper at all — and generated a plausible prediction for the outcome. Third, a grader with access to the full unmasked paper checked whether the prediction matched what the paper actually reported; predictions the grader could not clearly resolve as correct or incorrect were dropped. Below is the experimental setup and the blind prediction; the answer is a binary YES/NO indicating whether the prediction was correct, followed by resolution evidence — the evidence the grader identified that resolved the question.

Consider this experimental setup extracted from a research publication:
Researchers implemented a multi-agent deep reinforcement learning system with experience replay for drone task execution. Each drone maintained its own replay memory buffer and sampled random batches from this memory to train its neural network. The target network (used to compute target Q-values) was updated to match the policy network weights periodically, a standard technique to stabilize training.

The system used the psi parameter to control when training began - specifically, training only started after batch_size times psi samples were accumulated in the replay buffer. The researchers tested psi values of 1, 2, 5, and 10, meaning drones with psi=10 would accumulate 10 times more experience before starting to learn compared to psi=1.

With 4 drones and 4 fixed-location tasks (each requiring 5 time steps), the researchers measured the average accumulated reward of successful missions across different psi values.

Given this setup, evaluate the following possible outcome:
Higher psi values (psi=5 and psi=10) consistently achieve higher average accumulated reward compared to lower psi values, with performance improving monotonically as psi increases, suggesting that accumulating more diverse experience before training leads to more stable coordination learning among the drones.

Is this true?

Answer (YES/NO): NO